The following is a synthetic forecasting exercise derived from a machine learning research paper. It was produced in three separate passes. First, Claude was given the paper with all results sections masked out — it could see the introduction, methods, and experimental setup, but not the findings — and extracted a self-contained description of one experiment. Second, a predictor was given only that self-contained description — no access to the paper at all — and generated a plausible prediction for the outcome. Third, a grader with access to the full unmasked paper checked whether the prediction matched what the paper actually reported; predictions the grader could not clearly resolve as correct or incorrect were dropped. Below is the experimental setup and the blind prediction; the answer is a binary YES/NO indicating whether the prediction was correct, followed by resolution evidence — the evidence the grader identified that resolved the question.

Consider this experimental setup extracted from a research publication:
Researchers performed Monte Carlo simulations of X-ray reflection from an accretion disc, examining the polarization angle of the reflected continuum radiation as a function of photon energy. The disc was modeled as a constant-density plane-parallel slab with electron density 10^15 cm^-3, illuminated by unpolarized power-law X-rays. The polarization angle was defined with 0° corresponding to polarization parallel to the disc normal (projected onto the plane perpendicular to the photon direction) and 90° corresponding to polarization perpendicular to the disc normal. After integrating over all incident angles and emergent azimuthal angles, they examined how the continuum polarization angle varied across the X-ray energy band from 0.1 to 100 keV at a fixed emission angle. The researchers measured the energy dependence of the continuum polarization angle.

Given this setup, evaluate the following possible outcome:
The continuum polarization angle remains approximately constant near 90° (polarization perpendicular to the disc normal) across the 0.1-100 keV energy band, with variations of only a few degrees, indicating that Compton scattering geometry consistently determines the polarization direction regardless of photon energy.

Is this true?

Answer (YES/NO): YES